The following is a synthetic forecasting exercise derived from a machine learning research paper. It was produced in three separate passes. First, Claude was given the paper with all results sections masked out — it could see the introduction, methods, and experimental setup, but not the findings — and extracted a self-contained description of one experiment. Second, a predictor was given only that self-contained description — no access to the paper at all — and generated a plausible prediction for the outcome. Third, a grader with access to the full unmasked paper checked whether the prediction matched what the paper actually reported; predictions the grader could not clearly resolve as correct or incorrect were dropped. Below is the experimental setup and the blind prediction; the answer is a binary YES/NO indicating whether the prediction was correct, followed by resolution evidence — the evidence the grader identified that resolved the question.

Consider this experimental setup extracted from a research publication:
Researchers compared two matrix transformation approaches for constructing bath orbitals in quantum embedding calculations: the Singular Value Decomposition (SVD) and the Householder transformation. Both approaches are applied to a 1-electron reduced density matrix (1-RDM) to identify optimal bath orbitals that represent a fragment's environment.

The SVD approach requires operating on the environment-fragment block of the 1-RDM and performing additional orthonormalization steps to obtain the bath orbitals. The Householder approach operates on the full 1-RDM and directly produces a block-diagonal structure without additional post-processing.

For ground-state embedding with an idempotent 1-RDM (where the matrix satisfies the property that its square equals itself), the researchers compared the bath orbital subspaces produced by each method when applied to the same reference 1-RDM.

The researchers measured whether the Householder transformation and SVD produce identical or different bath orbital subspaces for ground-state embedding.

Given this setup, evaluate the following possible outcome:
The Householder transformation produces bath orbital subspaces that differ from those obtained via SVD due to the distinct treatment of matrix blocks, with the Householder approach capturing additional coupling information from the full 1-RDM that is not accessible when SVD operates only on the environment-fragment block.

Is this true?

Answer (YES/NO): NO